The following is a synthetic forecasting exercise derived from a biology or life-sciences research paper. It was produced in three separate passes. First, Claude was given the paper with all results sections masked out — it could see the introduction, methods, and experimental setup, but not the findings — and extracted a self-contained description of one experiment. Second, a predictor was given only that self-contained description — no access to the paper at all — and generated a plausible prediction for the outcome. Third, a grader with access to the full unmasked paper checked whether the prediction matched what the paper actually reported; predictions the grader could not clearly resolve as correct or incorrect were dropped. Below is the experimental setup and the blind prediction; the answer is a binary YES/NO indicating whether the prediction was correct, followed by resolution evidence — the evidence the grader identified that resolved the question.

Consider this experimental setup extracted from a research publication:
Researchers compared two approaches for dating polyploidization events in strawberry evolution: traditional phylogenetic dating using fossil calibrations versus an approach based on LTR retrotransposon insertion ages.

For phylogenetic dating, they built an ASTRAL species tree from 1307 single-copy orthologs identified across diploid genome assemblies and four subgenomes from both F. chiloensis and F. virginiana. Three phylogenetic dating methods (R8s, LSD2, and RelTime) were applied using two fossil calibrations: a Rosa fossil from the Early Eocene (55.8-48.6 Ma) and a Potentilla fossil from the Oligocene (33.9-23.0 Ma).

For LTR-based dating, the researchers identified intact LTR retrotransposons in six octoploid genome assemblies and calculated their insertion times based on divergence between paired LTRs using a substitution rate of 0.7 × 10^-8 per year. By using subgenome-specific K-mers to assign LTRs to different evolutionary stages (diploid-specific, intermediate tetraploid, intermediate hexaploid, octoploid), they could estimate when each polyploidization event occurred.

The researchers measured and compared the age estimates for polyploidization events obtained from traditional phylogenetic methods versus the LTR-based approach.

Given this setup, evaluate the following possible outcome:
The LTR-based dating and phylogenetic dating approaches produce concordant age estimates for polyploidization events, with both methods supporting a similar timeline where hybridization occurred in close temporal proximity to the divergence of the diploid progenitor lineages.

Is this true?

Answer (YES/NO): NO